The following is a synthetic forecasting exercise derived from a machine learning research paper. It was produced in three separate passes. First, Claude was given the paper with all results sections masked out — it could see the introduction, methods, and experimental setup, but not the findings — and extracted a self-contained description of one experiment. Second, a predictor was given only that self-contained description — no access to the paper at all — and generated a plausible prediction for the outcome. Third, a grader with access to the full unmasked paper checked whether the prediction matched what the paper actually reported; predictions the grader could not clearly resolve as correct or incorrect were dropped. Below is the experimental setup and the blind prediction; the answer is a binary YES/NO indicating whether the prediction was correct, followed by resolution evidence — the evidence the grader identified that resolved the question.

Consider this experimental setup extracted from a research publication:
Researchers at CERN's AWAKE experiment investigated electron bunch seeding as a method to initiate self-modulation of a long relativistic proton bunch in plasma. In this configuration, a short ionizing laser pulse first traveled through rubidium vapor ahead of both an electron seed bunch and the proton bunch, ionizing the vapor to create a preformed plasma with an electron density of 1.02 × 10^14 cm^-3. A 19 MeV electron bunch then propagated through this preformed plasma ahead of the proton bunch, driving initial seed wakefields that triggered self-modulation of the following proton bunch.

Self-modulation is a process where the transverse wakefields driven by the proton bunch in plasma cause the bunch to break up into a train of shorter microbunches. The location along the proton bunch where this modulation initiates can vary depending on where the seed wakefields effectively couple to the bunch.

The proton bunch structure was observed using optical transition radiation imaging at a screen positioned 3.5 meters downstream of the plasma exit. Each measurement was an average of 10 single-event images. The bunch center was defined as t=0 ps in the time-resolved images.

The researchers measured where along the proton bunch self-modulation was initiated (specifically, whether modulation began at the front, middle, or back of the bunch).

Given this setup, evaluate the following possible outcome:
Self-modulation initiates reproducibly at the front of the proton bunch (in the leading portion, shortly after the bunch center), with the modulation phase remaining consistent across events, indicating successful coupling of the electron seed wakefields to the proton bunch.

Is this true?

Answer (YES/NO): NO